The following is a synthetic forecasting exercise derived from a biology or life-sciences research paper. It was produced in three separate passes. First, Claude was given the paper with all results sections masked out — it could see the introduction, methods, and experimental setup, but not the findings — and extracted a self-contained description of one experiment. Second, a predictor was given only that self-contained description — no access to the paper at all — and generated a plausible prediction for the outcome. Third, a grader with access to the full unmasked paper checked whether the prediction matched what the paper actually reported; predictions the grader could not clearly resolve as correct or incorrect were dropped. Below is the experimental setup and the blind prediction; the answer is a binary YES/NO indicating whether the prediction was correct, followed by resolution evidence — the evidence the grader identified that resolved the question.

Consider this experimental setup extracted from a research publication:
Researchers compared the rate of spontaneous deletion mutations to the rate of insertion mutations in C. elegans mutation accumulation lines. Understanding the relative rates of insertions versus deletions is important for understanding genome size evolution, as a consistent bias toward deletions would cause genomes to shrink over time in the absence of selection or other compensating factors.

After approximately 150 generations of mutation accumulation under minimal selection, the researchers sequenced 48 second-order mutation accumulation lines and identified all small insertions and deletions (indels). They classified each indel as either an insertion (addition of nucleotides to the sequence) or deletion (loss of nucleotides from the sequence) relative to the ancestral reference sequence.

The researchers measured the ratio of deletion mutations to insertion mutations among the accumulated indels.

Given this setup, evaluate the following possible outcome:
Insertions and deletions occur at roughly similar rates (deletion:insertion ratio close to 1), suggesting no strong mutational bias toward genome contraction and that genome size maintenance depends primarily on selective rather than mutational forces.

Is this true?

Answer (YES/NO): NO